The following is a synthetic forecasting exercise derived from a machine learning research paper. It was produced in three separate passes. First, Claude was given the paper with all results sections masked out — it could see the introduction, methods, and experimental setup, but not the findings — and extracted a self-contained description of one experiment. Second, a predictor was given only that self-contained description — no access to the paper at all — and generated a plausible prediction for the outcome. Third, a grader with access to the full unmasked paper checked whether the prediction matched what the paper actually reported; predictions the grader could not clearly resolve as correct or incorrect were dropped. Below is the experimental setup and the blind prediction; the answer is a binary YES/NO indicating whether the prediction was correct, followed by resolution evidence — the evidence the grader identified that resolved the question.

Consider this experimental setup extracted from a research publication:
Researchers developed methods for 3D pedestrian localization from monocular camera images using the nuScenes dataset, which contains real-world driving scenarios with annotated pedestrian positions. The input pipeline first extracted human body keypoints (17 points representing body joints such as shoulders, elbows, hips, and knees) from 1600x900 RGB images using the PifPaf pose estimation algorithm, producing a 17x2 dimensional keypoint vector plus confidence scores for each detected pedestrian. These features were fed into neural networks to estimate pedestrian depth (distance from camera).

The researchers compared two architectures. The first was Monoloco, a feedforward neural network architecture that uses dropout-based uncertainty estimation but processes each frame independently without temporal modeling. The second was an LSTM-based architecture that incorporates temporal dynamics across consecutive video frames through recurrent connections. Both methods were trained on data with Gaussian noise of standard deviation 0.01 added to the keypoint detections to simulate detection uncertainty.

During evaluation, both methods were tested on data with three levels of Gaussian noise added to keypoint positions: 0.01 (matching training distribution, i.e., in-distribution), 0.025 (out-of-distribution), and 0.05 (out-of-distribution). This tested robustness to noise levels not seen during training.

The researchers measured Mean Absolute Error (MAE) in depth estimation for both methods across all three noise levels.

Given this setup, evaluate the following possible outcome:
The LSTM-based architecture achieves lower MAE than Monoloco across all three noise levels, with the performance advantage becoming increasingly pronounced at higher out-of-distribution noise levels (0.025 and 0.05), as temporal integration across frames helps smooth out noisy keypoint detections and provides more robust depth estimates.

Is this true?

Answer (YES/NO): NO